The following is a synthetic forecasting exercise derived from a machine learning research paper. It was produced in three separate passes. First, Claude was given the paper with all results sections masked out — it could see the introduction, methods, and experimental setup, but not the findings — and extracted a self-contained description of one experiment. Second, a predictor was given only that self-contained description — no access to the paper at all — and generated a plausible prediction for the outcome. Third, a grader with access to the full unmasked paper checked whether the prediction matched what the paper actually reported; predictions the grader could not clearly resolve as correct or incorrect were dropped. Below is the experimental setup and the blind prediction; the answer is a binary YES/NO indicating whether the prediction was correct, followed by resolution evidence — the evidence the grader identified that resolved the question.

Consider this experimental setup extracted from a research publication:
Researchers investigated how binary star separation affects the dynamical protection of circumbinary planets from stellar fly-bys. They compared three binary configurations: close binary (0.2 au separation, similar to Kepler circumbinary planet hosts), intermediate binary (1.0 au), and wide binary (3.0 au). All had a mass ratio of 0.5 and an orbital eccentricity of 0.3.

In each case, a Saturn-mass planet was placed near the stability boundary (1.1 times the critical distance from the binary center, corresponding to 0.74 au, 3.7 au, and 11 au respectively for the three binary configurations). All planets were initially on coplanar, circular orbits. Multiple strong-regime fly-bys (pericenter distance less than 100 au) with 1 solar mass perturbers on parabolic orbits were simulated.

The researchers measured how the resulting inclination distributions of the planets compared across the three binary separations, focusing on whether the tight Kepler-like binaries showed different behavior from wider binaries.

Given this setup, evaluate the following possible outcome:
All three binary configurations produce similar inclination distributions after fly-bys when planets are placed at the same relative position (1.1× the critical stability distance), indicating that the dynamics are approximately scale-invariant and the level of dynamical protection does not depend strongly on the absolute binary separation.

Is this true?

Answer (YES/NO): NO